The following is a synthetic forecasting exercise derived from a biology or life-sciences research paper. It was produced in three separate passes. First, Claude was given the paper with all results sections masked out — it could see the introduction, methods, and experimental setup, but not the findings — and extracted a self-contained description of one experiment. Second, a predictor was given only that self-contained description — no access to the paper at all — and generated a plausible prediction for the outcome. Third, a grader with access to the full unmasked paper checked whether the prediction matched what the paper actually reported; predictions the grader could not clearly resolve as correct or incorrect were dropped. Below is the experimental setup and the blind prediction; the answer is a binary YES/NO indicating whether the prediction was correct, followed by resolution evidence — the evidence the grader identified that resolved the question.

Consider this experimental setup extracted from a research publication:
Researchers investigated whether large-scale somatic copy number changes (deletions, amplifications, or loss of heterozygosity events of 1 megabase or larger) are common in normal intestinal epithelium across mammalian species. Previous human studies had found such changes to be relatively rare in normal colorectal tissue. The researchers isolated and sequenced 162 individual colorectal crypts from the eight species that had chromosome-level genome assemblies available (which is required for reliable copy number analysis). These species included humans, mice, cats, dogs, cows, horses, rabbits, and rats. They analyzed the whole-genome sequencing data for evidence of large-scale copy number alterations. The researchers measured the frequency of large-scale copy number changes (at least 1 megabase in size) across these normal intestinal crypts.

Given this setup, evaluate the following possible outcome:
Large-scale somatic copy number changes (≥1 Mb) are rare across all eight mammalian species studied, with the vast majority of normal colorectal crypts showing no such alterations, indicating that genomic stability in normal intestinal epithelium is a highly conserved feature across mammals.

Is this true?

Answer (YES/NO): YES